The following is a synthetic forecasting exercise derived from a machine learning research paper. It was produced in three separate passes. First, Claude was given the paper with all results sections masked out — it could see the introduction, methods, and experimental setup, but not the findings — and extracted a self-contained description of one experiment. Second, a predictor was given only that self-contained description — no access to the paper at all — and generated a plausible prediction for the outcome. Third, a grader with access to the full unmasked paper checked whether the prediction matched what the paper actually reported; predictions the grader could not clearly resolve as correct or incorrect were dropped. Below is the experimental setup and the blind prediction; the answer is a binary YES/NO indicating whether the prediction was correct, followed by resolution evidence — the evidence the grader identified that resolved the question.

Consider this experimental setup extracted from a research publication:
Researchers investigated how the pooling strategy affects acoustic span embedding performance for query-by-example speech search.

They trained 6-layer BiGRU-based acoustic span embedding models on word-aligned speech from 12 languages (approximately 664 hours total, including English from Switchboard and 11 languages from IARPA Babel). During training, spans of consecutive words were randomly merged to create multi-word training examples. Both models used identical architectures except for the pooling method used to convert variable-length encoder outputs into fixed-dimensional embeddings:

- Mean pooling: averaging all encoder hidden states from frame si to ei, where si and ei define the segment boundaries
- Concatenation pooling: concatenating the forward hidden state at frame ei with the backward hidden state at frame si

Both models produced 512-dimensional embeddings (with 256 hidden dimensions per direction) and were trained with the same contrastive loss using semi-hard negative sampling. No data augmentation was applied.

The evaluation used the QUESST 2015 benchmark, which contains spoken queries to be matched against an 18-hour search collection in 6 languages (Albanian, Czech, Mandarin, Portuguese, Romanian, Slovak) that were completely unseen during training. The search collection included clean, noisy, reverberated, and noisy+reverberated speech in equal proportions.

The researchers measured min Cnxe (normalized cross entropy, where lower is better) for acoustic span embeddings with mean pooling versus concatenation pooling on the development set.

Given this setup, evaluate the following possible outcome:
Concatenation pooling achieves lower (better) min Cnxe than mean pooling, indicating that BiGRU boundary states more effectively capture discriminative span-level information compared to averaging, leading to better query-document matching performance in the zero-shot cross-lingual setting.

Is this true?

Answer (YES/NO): NO